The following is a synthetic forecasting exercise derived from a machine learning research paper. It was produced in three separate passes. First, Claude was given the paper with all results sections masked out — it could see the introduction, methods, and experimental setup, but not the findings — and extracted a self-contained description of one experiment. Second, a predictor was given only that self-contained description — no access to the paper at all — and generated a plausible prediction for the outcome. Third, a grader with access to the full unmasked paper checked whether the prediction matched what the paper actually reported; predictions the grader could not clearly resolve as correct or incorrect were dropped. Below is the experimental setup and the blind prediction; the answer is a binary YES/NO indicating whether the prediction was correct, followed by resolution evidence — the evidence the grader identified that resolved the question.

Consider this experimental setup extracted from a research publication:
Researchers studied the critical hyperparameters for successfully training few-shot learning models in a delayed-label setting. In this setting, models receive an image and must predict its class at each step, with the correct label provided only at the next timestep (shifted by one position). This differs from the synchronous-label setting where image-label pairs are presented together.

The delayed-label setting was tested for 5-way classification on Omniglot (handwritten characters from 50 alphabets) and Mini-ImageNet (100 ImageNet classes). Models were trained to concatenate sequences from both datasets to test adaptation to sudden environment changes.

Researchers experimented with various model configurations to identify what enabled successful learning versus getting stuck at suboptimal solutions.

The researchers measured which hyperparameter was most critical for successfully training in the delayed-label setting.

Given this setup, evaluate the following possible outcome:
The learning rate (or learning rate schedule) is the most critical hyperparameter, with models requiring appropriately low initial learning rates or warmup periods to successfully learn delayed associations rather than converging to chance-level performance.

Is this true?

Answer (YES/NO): NO